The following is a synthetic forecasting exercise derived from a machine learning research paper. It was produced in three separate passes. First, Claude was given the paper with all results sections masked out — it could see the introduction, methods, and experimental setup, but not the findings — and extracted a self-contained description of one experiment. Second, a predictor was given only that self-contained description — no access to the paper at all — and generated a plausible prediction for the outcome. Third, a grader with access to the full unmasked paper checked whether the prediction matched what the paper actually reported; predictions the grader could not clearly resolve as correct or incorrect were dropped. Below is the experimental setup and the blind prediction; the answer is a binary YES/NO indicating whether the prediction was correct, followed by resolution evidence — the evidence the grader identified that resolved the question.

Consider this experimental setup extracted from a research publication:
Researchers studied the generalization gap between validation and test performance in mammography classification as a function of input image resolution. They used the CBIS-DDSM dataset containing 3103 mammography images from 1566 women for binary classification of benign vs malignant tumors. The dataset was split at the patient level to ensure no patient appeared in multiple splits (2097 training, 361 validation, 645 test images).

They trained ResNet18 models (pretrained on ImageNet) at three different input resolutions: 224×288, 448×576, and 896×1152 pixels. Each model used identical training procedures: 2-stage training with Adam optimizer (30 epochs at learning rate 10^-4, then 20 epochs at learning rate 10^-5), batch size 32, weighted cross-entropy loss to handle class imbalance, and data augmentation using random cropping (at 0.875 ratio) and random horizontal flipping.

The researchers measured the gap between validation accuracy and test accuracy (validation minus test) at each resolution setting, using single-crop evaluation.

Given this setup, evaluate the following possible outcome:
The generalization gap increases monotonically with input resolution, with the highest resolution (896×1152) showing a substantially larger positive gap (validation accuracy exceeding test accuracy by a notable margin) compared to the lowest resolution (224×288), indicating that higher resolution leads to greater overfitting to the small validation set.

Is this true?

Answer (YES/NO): NO